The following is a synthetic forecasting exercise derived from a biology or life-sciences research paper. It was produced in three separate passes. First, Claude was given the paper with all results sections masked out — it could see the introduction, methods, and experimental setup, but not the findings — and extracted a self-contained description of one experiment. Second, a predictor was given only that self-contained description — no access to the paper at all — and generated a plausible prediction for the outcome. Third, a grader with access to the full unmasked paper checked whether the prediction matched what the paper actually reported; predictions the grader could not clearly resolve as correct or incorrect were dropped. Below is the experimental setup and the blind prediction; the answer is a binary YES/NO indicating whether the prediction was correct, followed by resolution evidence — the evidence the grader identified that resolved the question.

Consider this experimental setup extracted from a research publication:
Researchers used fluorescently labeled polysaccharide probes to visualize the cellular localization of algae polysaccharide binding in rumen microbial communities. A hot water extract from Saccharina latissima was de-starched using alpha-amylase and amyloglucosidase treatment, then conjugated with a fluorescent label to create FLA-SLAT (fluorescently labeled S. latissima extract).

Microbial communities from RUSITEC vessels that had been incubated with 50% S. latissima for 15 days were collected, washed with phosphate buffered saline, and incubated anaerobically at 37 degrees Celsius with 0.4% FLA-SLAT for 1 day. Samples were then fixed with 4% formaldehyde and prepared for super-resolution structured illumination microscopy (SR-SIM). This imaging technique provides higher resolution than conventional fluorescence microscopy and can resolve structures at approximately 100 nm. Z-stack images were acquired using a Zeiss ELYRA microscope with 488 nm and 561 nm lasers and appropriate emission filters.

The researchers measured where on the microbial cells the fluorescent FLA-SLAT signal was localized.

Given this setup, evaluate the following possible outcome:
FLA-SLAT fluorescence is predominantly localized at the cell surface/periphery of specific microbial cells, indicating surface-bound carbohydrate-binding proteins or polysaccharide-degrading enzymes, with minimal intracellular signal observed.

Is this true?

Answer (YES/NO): YES